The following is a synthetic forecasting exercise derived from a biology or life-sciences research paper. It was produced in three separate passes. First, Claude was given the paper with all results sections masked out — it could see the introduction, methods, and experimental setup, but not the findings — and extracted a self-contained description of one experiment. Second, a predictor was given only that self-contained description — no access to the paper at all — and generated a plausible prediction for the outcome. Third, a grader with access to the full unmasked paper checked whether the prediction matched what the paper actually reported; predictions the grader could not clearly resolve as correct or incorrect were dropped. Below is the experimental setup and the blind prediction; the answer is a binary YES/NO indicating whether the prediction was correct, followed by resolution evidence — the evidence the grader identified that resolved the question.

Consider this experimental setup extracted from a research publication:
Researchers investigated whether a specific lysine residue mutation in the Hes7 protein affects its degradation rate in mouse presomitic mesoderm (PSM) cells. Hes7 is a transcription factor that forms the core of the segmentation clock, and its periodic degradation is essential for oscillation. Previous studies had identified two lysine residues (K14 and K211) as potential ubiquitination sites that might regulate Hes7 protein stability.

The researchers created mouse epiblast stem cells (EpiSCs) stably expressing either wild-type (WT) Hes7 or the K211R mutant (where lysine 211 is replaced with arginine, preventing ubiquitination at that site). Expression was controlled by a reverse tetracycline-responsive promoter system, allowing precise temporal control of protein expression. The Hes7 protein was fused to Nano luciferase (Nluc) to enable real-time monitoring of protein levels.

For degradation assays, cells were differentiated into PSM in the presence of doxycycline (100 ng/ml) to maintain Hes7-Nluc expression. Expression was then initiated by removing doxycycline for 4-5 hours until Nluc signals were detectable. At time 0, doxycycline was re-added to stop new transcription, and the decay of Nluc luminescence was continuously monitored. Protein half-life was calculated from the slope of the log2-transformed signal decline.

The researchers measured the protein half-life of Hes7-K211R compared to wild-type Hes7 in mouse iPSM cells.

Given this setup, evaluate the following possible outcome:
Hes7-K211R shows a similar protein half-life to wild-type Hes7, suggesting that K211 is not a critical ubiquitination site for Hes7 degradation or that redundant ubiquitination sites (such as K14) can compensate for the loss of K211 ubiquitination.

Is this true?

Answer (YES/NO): NO